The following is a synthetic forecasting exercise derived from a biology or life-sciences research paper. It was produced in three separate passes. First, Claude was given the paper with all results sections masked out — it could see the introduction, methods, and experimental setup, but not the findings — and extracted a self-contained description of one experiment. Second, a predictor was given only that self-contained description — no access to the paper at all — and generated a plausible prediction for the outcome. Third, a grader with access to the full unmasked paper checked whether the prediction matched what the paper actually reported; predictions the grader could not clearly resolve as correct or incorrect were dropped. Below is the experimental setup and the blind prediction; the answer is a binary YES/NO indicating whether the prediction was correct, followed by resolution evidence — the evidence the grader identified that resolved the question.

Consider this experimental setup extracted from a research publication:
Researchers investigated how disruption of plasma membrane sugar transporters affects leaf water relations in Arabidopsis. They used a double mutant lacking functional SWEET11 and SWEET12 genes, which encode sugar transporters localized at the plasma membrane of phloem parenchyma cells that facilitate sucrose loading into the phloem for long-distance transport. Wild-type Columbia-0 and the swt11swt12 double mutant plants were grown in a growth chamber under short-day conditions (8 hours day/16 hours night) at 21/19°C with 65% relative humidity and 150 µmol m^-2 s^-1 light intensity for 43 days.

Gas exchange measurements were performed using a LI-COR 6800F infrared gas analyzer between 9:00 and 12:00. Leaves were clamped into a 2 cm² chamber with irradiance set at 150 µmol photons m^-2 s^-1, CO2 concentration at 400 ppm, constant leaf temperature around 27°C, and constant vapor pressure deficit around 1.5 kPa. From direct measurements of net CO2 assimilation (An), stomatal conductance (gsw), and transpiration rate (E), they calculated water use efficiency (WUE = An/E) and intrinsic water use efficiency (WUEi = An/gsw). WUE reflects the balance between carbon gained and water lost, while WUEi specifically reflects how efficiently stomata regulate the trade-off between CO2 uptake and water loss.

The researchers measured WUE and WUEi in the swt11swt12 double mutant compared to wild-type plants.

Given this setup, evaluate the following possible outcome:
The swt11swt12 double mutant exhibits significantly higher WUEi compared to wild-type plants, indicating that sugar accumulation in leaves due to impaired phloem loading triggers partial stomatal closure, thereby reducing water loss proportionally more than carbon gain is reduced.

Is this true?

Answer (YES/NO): NO